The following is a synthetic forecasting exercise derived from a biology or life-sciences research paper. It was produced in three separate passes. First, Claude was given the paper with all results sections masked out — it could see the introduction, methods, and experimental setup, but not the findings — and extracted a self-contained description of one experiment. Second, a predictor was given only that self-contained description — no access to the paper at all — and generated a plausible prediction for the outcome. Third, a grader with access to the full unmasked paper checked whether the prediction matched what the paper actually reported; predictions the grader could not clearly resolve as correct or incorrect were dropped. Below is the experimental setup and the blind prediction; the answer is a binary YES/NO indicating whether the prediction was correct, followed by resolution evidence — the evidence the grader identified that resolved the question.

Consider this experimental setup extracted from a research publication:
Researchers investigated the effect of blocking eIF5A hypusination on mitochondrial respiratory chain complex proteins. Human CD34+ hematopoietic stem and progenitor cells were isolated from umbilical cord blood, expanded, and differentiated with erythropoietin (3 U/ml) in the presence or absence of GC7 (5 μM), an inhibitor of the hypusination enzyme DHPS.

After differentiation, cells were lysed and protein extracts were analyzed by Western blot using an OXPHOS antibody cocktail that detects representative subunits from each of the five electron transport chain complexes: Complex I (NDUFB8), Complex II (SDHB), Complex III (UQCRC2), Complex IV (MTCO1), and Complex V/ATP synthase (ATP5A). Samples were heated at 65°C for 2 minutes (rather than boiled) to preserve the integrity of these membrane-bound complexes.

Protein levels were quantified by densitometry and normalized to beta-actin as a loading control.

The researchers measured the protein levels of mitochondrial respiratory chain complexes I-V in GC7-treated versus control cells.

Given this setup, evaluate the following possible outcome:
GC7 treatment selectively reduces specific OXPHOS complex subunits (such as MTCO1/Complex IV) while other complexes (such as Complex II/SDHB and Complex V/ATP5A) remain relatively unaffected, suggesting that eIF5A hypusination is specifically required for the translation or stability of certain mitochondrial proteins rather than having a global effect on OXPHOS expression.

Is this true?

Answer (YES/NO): NO